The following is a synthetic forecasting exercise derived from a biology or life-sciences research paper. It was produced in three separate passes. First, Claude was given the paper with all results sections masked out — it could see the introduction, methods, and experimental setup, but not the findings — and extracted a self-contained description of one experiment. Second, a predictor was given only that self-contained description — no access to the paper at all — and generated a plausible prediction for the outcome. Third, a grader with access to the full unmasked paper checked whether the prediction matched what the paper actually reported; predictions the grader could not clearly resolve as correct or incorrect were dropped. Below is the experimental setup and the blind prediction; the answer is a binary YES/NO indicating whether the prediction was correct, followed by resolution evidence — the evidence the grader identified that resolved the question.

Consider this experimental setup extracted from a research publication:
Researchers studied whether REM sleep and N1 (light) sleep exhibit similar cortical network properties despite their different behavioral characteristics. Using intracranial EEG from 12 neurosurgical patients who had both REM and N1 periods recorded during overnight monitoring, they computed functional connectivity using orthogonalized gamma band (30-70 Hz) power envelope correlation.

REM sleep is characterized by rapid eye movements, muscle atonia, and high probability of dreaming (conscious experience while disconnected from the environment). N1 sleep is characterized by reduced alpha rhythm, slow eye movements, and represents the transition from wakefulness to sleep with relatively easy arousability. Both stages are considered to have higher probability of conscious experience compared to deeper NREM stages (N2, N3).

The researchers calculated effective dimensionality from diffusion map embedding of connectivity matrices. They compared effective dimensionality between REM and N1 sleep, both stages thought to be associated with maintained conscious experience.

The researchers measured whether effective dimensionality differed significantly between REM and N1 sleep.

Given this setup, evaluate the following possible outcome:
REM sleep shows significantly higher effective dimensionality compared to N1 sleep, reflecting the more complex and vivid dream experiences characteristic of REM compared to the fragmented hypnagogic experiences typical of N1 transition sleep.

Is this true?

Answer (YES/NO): NO